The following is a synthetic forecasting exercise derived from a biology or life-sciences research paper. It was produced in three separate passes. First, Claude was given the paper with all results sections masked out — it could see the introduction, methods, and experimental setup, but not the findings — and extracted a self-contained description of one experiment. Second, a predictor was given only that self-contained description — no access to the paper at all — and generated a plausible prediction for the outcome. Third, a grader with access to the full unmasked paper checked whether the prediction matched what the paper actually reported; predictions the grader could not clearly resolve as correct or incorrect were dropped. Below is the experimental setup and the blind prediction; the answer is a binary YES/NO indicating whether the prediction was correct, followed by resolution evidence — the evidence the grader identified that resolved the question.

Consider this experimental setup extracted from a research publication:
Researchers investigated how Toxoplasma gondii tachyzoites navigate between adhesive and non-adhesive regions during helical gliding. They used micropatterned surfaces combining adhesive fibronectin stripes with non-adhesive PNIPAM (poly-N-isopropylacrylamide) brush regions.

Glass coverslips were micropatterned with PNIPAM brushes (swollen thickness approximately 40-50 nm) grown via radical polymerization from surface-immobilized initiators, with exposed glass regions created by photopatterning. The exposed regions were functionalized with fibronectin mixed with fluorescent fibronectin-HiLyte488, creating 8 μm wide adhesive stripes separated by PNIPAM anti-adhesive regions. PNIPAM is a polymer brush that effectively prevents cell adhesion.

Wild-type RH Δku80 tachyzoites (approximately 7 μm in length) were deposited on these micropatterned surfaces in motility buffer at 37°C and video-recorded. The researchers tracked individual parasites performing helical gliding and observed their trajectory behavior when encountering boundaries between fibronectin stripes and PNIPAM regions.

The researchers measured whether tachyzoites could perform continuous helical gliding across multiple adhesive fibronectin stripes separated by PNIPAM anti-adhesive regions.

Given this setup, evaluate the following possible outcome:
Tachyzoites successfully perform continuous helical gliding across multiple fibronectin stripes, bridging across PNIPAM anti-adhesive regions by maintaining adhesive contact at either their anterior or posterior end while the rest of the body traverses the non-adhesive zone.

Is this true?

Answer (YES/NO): YES